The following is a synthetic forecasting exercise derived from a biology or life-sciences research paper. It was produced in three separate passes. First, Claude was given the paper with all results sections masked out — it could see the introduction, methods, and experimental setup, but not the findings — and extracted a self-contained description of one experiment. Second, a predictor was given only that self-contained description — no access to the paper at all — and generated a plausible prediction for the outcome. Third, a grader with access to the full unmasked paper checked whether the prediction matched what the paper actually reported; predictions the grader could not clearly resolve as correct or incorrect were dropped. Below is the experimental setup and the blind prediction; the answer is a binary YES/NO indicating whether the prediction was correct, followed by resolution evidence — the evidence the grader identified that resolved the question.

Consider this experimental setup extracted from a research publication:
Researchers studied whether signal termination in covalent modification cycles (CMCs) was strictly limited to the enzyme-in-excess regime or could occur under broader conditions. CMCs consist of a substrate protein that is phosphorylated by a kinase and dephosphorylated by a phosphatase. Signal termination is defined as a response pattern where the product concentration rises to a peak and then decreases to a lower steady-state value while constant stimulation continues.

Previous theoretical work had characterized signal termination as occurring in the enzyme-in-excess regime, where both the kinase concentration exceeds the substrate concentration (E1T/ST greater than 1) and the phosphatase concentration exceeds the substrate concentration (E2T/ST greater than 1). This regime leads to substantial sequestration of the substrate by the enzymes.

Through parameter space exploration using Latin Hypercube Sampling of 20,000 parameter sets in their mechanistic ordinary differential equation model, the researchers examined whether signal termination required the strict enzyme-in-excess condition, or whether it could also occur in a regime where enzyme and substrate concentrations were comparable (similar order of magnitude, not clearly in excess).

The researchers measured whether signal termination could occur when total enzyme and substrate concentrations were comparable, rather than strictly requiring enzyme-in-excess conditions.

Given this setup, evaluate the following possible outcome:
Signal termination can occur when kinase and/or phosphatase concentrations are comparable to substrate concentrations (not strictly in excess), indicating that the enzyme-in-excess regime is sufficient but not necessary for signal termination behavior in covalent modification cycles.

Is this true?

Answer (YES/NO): YES